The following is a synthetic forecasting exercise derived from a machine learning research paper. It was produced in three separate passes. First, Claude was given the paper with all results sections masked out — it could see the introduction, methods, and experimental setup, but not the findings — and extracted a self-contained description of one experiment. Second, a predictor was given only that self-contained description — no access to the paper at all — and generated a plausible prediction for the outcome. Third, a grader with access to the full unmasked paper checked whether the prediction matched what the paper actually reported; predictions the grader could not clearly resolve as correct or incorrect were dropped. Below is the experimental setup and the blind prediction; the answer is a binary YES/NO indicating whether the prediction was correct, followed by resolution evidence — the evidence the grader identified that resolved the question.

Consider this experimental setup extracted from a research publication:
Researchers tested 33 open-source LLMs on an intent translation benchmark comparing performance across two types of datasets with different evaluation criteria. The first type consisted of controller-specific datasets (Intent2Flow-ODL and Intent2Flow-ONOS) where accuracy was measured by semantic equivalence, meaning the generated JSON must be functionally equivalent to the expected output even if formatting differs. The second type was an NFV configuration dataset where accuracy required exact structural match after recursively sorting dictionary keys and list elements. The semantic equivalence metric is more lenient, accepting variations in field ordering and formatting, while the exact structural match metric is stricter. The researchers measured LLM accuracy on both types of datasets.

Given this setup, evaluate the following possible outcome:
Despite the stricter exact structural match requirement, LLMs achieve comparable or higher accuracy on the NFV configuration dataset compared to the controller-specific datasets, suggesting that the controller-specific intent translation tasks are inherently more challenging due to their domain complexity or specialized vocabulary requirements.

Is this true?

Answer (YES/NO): NO